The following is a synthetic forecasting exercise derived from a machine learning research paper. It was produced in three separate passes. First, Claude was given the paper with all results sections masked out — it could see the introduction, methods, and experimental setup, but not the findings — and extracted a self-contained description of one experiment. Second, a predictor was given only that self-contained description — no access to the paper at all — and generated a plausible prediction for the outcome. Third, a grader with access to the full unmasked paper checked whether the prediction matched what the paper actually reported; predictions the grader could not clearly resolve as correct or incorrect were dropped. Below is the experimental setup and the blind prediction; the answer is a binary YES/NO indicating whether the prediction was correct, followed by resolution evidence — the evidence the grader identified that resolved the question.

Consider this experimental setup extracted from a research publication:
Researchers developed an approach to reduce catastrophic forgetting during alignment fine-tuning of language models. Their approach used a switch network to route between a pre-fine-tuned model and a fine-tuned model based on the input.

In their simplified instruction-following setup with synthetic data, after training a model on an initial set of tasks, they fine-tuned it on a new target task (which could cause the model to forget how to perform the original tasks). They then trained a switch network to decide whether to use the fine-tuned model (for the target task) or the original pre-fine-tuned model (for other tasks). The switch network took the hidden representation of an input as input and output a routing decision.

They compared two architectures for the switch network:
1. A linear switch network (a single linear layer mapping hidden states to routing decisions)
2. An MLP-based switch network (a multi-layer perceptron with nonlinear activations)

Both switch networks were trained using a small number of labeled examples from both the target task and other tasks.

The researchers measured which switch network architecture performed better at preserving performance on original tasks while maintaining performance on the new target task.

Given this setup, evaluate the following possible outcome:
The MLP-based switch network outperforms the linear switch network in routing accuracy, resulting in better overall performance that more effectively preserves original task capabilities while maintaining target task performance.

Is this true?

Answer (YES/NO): YES